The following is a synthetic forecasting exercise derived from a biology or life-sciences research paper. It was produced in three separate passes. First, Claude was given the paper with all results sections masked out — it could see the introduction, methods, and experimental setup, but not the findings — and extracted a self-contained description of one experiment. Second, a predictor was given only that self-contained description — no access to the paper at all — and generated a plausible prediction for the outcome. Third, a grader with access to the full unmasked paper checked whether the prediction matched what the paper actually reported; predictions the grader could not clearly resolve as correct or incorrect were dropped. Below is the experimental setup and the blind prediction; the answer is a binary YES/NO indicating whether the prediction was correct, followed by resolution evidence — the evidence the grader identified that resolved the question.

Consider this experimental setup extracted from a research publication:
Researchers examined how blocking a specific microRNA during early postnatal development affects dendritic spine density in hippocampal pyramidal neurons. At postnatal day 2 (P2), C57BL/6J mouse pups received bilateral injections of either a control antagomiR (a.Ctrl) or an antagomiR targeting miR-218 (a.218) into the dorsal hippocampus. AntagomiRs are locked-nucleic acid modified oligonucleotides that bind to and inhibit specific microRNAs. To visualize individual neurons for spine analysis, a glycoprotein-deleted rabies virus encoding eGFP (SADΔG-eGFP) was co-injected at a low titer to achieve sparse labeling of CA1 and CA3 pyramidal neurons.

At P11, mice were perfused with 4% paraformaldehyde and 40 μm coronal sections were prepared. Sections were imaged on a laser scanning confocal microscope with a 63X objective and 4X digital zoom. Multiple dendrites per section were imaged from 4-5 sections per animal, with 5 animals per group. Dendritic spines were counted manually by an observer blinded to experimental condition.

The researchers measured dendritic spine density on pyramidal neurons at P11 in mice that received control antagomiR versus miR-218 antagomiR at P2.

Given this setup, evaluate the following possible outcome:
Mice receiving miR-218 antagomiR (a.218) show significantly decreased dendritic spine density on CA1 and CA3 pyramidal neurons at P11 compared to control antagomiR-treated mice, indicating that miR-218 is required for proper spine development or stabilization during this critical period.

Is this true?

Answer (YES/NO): NO